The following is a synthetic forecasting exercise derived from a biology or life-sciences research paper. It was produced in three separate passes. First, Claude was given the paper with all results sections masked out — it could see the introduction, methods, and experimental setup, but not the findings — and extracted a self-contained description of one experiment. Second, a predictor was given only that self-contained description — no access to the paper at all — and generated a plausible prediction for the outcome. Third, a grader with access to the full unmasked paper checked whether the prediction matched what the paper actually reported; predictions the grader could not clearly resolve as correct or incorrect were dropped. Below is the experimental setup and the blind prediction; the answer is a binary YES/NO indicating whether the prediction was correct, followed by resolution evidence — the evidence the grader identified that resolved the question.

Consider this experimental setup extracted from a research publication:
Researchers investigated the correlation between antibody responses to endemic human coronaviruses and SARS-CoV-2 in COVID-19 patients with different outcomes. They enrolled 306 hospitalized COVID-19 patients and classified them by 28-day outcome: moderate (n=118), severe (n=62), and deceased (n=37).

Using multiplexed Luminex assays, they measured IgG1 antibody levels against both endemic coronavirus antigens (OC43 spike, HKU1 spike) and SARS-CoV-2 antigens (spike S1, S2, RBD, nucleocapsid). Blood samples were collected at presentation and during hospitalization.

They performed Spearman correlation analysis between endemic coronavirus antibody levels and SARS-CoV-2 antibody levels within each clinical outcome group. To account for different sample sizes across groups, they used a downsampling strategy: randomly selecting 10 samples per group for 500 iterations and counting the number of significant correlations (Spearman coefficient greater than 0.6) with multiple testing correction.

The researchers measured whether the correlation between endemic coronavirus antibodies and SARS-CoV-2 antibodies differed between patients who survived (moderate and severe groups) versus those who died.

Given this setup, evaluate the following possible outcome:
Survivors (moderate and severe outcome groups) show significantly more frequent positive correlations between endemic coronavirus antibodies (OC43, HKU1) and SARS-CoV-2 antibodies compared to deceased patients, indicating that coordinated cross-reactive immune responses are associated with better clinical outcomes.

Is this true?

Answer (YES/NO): YES